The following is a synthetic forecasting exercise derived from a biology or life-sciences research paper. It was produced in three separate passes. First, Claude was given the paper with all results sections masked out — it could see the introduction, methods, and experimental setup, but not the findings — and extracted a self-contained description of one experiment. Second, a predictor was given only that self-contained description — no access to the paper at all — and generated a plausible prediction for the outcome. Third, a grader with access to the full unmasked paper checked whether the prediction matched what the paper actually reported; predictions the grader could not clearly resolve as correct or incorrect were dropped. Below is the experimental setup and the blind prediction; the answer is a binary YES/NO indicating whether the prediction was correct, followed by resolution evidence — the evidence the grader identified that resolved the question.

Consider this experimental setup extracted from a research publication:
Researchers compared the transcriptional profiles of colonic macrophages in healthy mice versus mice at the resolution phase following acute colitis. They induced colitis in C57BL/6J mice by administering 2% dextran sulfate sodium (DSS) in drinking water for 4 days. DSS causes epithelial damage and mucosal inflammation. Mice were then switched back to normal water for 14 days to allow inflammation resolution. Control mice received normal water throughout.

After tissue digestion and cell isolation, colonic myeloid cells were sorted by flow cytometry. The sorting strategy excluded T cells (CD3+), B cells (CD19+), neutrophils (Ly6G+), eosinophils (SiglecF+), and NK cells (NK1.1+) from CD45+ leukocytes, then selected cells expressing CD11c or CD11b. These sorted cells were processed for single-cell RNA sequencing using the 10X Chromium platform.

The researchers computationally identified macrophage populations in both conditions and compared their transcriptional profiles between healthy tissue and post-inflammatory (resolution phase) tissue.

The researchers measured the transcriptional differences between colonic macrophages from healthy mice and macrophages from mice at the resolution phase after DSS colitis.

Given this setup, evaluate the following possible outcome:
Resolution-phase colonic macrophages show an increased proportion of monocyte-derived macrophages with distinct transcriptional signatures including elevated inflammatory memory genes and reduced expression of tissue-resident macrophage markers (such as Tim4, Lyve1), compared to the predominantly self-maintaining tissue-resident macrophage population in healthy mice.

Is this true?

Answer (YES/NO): NO